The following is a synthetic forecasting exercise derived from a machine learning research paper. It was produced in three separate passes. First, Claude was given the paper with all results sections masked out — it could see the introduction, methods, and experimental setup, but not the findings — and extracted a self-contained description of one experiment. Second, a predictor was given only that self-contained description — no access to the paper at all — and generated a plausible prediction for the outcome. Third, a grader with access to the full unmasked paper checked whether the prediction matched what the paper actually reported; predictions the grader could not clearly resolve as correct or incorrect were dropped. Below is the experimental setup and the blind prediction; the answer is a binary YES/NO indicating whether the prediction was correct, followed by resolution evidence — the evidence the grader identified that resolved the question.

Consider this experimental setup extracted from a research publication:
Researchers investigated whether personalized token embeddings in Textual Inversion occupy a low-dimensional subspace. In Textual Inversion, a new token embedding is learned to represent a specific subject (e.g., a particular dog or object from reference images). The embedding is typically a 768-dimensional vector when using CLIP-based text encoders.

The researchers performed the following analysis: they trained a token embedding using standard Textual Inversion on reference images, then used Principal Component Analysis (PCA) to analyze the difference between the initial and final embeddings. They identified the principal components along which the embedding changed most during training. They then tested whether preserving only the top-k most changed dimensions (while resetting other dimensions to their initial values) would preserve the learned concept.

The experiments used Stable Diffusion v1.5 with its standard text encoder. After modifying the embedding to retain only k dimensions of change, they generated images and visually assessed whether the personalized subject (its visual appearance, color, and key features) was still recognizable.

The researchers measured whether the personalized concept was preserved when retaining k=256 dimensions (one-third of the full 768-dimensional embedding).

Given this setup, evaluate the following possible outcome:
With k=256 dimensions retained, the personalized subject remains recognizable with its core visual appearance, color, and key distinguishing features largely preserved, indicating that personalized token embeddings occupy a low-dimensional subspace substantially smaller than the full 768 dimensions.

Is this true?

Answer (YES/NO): YES